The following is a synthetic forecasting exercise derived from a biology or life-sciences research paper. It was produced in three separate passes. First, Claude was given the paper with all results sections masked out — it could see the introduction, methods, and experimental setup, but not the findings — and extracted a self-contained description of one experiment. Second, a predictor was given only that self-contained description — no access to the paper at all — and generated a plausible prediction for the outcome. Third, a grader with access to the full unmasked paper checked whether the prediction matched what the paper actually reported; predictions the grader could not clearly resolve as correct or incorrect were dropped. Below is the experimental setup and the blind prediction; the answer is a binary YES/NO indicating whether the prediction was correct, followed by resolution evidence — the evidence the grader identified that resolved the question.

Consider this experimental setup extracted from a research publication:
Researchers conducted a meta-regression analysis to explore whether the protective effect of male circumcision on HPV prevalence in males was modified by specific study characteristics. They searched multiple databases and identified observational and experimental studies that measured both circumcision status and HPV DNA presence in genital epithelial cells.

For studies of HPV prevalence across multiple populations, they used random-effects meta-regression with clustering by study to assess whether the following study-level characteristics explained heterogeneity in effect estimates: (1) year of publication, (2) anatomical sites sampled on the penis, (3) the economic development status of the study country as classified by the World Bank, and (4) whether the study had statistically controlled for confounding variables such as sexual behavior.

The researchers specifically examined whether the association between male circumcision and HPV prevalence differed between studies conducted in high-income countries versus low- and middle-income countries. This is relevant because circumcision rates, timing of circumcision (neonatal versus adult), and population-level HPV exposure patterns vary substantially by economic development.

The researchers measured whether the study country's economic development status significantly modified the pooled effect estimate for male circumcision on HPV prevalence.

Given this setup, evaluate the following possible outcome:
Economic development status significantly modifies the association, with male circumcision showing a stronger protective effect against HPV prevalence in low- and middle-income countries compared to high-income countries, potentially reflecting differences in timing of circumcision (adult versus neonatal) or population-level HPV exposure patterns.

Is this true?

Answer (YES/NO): NO